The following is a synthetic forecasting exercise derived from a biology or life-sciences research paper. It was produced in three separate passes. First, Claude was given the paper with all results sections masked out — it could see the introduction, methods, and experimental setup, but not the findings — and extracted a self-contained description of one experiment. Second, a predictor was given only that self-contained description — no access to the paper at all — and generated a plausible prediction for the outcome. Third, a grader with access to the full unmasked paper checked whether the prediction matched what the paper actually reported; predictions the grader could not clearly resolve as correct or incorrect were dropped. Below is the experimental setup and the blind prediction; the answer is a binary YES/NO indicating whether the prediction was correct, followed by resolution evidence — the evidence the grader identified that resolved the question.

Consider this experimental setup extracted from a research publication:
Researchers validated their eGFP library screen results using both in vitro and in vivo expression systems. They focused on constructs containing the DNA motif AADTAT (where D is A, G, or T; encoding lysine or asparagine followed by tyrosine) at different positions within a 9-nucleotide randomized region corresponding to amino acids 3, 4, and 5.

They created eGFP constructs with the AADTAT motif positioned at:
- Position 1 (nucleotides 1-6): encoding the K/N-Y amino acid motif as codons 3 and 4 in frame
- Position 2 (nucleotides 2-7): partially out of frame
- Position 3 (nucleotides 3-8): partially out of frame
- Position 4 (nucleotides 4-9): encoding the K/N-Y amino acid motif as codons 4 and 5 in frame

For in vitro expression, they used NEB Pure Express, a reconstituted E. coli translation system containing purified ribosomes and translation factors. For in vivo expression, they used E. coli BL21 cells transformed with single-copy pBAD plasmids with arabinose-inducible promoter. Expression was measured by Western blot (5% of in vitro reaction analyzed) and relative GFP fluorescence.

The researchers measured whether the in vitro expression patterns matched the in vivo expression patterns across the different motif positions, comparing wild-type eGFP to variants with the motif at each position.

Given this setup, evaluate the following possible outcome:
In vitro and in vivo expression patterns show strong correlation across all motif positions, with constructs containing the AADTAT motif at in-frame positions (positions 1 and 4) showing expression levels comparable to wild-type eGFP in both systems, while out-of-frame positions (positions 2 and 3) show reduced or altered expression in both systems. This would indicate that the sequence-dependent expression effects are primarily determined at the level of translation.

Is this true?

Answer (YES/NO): NO